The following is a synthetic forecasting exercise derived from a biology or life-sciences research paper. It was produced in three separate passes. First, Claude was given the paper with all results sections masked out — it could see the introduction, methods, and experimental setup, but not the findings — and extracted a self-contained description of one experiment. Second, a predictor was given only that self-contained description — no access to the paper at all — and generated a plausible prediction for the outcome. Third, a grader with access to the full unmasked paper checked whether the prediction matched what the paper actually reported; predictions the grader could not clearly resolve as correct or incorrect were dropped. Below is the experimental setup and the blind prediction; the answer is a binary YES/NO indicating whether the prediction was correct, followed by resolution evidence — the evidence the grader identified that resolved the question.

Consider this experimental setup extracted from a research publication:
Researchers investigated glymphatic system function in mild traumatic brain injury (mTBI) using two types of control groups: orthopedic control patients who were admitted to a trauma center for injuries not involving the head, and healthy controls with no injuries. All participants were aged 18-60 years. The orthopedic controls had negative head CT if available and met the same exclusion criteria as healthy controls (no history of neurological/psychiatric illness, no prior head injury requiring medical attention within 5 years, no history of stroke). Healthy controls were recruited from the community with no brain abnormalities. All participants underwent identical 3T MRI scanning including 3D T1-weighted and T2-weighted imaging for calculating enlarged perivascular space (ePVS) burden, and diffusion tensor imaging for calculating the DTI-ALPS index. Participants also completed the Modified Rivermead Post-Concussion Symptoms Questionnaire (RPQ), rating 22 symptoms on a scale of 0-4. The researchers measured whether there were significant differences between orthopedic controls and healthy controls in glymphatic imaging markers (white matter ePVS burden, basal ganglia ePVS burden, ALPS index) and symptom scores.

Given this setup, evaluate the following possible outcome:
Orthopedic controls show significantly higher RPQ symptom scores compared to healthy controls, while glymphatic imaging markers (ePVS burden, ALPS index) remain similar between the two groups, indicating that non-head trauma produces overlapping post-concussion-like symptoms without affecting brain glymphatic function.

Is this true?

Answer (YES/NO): NO